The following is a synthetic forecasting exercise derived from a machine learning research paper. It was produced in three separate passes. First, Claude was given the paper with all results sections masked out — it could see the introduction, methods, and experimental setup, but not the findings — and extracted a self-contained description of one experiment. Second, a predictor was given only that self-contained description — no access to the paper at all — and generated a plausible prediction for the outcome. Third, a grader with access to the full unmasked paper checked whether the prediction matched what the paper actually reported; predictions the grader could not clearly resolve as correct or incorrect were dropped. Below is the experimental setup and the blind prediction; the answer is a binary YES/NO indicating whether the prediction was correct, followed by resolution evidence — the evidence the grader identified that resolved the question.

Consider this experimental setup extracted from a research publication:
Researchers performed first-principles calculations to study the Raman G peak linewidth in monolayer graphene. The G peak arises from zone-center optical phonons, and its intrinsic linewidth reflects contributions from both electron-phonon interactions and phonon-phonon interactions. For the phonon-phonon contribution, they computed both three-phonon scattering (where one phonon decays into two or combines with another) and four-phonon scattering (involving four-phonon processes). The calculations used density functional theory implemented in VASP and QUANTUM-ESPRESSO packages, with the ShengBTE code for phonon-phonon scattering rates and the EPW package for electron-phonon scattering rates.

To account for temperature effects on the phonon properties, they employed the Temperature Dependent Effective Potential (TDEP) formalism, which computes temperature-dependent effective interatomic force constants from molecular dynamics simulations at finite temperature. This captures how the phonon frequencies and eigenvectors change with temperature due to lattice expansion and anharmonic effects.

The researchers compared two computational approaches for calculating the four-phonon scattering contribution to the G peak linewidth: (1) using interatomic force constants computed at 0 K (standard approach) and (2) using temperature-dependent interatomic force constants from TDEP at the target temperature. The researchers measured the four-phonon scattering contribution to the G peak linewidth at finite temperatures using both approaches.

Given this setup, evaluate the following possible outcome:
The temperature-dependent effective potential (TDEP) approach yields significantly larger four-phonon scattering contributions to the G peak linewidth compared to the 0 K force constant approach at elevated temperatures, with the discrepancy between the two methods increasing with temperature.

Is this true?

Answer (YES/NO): NO